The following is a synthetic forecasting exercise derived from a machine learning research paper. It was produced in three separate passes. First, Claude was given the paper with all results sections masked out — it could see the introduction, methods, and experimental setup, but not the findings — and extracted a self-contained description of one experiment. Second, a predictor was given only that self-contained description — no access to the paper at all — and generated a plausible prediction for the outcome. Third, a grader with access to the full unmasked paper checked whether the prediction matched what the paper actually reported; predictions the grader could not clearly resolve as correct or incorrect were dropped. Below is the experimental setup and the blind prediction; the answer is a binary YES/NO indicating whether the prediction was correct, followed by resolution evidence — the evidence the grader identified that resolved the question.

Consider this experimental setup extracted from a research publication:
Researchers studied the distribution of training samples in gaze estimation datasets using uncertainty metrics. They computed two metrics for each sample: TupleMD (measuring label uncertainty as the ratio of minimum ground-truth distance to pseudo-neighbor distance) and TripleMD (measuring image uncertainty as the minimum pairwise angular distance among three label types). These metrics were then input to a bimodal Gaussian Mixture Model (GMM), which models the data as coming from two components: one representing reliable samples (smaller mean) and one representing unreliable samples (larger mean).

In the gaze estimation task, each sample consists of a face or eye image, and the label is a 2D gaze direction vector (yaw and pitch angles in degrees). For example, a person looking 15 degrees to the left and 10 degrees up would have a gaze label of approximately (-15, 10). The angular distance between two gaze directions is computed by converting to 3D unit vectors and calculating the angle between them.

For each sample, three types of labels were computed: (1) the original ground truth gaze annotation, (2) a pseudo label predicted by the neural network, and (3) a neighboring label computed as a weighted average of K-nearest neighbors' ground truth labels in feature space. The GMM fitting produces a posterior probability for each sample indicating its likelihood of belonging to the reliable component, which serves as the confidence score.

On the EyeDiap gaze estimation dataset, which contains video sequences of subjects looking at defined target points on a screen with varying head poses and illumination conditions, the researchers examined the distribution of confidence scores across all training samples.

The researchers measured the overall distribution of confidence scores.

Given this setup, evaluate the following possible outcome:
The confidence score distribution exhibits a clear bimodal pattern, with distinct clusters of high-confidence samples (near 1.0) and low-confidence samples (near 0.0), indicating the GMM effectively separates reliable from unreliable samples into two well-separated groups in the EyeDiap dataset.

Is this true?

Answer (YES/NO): NO